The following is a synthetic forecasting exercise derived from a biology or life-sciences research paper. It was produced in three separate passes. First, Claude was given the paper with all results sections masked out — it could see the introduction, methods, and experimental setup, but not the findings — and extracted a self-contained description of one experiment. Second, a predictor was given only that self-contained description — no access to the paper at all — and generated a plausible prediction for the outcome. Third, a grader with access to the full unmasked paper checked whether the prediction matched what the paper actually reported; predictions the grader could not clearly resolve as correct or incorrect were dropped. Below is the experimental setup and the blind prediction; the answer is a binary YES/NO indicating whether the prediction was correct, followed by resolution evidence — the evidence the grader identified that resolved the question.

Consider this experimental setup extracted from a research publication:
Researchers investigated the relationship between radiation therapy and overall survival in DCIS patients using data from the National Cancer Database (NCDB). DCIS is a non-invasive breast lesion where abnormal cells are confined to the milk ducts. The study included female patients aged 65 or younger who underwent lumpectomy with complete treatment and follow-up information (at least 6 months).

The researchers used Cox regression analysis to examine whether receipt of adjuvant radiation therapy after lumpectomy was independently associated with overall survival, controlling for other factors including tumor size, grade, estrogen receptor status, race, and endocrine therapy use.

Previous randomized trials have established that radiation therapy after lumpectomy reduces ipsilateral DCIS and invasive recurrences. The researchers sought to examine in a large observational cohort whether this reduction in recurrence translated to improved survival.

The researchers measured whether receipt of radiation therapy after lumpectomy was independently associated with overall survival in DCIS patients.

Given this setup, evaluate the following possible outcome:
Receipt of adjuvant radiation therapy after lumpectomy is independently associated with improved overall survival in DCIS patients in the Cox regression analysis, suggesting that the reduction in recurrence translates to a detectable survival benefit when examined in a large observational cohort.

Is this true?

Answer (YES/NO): YES